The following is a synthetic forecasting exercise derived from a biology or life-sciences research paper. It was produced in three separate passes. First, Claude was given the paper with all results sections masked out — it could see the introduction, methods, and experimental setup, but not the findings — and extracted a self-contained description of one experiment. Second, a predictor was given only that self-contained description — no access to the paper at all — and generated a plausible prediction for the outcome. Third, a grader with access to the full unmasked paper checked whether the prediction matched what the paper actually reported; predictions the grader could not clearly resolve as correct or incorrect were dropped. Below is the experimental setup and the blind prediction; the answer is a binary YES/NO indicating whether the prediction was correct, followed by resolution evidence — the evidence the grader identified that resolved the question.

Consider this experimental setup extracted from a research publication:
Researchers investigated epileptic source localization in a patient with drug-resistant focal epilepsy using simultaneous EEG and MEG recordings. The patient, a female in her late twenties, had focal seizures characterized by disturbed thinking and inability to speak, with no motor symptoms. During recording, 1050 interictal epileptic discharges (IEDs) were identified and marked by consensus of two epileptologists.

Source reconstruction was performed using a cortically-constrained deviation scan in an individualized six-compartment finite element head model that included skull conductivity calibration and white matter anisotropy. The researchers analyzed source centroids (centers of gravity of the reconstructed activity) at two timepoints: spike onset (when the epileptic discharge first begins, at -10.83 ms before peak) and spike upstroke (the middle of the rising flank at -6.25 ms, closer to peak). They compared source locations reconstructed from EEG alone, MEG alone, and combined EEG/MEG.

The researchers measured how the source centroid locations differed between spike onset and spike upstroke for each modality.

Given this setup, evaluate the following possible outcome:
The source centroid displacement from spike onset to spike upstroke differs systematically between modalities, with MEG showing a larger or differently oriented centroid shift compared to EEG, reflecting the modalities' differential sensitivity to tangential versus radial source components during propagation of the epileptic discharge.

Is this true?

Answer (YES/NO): NO